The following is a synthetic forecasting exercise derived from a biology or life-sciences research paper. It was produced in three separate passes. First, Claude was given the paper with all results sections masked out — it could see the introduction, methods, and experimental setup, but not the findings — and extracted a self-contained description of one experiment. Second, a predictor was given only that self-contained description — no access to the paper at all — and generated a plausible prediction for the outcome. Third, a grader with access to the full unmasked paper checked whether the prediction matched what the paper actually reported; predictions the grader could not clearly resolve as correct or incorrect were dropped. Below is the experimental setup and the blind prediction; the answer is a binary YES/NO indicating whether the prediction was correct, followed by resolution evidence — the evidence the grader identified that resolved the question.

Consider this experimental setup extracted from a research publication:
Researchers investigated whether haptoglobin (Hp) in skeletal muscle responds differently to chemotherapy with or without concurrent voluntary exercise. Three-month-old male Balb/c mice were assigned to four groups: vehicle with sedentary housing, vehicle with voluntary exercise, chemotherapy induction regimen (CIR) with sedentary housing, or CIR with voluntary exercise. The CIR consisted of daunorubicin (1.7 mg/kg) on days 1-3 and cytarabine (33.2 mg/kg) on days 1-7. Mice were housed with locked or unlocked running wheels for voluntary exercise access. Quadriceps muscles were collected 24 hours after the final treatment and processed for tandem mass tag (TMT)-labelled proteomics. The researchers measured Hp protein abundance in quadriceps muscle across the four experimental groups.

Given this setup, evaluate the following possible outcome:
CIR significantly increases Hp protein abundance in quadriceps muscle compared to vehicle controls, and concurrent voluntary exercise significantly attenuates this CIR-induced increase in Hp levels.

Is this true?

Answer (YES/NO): NO